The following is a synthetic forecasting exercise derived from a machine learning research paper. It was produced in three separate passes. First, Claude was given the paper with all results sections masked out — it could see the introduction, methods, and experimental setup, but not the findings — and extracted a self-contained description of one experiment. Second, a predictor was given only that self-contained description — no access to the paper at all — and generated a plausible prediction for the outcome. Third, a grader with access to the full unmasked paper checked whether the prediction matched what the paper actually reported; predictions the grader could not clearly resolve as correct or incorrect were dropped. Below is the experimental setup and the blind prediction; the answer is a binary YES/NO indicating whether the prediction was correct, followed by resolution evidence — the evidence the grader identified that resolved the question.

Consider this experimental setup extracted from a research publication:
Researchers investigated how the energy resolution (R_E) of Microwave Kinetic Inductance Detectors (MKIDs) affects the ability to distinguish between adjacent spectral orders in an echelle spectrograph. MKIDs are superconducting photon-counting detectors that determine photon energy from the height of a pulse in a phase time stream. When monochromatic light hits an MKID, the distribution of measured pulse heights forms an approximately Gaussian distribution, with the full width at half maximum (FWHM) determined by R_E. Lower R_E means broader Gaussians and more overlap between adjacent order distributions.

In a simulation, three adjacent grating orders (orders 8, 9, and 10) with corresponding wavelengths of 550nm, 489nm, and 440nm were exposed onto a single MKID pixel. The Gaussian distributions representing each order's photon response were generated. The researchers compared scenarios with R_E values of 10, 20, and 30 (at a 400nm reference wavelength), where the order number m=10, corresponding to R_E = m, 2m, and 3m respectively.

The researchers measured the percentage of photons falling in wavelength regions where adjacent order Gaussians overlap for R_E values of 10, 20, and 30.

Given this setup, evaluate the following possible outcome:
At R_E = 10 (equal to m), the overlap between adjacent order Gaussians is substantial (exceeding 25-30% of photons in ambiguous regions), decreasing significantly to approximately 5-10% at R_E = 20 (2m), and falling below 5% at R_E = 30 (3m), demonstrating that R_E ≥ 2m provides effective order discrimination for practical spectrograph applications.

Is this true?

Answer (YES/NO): NO